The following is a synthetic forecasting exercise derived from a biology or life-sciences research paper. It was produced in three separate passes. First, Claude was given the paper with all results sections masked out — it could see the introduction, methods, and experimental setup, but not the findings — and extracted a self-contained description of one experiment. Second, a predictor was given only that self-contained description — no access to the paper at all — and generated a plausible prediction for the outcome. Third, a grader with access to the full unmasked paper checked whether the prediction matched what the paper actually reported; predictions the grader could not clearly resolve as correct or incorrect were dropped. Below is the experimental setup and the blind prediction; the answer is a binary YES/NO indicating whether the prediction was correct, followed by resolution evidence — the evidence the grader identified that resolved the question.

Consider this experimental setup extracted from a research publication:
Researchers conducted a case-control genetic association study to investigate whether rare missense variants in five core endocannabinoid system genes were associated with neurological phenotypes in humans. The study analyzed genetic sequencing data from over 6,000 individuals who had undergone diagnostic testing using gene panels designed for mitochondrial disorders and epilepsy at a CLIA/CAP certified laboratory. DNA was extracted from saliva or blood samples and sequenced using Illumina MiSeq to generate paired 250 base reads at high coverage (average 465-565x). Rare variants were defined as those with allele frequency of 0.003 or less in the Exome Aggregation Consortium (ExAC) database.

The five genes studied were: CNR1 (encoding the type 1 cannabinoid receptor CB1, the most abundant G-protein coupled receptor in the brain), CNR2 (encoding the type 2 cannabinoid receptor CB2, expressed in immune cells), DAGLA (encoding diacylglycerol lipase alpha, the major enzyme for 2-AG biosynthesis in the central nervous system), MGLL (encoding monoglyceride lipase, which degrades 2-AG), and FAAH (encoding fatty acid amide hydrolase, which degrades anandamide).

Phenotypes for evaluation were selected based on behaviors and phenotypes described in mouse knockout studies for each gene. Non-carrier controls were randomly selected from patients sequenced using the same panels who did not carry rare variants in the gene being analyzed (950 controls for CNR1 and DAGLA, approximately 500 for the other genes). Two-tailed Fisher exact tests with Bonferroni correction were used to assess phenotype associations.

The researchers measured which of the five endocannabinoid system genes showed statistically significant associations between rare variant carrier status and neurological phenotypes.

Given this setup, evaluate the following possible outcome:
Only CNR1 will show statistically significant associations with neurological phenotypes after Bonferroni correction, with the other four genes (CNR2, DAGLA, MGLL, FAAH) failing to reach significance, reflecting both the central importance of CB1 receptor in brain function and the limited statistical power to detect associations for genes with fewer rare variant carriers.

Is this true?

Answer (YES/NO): NO